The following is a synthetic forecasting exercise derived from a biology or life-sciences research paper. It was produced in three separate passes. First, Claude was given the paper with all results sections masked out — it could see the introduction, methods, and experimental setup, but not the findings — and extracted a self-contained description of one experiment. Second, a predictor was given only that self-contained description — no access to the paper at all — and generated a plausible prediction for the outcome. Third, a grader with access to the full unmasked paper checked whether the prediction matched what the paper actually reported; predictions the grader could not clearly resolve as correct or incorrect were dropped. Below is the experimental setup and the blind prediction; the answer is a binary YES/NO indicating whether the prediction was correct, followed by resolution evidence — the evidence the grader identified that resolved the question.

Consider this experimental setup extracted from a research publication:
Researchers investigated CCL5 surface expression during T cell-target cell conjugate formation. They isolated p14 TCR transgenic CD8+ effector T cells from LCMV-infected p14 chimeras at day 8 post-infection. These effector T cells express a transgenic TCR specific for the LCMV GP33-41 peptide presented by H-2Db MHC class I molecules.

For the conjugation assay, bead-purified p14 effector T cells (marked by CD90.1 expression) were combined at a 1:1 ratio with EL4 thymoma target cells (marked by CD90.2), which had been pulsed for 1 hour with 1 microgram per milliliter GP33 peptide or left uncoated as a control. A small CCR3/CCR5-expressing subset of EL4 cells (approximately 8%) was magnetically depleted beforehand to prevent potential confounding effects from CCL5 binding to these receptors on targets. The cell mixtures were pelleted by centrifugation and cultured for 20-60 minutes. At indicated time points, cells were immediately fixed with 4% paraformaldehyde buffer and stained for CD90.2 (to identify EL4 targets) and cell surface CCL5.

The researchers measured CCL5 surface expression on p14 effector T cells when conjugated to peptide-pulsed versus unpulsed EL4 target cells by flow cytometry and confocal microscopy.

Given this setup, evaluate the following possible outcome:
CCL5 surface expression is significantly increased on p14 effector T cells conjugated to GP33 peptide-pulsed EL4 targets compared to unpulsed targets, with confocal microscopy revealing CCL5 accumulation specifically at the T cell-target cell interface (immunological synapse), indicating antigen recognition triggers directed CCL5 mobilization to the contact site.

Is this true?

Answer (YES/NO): YES